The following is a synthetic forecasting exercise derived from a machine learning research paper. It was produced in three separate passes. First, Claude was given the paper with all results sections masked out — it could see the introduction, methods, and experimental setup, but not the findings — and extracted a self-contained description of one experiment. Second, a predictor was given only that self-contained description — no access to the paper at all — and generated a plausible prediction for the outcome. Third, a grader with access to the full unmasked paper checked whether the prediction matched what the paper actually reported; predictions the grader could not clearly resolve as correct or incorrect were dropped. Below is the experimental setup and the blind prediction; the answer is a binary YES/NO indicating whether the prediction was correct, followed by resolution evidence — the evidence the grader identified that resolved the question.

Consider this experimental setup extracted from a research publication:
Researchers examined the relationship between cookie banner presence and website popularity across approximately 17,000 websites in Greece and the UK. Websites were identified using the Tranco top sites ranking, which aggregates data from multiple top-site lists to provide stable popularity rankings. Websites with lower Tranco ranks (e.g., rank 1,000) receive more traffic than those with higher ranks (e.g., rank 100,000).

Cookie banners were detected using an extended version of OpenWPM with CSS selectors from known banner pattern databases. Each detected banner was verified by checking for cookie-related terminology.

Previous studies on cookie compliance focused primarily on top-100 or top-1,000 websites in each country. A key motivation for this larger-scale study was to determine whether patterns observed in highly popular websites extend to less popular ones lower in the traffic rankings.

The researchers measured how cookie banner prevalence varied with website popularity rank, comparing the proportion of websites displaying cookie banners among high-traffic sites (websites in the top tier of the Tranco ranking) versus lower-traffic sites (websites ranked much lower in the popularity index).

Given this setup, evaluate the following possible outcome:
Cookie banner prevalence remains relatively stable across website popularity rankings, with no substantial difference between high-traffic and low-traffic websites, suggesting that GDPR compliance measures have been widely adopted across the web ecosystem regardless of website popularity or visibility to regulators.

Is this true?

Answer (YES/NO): NO